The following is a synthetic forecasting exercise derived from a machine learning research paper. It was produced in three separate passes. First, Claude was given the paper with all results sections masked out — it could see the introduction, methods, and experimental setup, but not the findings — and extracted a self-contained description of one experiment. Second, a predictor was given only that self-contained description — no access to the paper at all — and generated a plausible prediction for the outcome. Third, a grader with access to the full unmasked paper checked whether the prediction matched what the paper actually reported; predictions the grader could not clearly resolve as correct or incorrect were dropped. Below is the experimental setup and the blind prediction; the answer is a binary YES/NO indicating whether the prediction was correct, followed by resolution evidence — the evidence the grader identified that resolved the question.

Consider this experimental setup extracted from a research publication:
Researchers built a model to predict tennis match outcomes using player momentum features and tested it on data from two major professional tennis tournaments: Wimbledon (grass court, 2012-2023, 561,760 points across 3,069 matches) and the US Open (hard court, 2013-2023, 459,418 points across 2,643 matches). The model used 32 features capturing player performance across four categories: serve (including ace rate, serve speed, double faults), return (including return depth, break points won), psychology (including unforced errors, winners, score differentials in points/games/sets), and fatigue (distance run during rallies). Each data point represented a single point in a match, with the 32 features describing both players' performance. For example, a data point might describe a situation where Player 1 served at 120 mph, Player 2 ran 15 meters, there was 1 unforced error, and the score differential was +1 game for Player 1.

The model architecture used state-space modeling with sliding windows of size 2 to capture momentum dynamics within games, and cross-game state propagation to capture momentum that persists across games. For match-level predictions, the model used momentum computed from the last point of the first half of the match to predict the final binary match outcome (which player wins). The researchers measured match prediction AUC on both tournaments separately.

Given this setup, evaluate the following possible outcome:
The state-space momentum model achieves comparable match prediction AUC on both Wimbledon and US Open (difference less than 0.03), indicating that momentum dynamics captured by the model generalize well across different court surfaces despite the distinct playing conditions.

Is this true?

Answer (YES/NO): YES